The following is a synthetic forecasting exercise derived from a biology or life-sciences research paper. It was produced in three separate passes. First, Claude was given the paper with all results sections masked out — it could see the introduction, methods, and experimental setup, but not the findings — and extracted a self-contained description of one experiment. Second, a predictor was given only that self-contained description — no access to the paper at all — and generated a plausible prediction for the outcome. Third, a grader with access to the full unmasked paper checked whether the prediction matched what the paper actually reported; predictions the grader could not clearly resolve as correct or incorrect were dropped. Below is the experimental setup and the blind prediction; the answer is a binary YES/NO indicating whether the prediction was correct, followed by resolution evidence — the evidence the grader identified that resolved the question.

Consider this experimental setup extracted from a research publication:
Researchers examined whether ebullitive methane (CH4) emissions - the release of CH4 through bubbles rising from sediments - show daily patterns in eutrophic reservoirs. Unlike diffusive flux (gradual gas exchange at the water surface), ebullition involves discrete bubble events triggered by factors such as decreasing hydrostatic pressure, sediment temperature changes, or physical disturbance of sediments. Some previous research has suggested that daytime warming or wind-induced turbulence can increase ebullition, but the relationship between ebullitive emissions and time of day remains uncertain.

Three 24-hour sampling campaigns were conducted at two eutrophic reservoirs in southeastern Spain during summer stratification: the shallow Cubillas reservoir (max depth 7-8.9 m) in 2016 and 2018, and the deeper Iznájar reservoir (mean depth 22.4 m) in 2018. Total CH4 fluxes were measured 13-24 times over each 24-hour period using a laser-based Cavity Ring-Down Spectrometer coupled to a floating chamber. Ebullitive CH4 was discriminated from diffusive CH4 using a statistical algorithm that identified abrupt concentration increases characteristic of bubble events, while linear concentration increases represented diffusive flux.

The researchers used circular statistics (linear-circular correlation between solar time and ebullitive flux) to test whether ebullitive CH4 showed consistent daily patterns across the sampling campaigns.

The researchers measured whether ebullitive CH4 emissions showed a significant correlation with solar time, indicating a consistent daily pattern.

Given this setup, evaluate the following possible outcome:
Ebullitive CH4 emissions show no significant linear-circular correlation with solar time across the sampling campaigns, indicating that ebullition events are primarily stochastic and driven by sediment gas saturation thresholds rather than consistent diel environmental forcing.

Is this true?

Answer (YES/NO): YES